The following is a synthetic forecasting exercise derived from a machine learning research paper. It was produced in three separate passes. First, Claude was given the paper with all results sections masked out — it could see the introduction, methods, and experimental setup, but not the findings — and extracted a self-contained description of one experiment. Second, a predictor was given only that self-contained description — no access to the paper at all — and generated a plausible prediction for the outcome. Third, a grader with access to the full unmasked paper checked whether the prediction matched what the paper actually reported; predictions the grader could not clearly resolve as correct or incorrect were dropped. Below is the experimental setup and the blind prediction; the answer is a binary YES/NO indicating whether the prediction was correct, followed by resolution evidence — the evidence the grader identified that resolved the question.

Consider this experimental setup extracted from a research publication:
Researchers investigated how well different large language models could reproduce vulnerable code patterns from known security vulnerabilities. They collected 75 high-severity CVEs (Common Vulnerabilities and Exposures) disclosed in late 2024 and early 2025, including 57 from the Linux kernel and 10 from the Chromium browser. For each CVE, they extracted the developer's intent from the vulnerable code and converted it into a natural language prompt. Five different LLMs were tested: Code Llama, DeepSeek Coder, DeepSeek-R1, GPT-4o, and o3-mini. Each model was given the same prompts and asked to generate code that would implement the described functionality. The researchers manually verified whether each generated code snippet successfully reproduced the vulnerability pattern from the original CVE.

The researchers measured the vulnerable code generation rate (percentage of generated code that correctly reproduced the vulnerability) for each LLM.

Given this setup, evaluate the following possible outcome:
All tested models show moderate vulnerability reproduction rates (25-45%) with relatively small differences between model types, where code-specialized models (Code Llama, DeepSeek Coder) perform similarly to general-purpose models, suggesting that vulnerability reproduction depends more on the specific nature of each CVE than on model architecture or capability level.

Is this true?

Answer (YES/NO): NO